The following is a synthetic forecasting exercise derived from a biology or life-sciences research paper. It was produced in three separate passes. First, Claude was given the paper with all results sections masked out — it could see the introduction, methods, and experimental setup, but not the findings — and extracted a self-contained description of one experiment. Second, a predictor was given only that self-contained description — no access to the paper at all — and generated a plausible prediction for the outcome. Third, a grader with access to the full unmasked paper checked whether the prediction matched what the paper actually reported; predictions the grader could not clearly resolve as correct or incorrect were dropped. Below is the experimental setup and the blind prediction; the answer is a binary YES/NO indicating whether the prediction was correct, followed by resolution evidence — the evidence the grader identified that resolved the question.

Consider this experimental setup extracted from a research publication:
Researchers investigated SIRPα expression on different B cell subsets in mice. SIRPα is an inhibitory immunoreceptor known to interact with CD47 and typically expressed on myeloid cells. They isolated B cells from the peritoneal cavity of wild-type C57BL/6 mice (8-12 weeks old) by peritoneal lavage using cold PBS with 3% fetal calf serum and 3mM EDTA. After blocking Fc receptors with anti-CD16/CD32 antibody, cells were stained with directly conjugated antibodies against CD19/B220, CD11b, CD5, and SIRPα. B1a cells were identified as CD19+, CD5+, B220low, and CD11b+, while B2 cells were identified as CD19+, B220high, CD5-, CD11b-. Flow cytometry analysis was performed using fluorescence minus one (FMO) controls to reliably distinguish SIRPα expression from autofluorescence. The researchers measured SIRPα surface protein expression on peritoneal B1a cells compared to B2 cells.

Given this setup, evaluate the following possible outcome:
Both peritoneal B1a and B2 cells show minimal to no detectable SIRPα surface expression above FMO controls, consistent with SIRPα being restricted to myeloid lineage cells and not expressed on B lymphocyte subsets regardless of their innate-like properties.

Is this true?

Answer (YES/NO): NO